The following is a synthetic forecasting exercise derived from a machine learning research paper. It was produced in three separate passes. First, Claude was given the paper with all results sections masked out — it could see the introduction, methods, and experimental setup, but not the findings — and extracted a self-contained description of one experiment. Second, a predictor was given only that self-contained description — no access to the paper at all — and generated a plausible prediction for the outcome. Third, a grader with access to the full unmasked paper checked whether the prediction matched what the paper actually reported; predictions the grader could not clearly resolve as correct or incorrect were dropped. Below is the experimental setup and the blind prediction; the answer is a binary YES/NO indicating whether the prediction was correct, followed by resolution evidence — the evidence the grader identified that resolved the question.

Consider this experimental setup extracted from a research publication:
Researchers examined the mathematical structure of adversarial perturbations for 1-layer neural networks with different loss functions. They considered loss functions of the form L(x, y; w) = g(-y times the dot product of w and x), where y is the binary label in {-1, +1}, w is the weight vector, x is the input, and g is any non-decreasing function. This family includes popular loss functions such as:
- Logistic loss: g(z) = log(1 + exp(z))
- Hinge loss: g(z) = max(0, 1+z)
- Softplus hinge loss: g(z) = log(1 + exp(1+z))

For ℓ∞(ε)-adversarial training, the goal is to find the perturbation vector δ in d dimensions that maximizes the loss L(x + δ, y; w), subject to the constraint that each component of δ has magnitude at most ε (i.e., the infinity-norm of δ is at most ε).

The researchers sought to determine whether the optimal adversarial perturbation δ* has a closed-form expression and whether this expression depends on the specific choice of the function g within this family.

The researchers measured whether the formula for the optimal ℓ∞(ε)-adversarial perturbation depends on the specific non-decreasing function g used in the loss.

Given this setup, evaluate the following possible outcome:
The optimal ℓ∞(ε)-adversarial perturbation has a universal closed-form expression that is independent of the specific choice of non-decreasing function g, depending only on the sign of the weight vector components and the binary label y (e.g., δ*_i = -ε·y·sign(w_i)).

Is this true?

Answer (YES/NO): YES